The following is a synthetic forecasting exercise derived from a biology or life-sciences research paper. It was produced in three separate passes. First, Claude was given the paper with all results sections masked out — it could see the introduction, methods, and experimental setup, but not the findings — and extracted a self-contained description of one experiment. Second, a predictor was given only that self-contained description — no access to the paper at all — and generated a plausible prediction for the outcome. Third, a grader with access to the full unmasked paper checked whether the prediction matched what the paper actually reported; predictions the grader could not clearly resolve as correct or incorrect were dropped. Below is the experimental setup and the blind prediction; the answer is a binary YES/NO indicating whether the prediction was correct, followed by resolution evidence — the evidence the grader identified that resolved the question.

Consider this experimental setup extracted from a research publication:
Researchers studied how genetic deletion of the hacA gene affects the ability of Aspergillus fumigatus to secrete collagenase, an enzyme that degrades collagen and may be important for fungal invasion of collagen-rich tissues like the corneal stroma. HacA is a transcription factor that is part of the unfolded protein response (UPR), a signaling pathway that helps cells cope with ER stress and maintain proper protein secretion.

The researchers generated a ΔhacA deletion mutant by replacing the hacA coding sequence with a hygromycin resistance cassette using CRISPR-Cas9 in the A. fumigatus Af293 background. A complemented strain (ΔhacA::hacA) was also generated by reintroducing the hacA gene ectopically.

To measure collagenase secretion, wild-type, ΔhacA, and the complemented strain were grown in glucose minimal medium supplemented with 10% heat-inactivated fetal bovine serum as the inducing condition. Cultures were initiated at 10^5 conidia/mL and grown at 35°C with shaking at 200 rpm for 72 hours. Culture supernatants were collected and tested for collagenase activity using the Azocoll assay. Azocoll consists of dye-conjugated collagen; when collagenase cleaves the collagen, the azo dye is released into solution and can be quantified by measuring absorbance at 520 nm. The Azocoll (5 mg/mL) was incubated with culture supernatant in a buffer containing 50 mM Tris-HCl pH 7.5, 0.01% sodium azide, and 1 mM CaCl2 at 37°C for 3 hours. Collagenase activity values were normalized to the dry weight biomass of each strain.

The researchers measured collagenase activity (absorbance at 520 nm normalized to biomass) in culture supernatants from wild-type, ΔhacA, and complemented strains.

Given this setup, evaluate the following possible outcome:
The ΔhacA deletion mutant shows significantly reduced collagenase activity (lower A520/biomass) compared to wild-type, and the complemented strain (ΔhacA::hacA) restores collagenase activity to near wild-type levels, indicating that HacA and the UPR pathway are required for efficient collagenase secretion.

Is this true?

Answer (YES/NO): YES